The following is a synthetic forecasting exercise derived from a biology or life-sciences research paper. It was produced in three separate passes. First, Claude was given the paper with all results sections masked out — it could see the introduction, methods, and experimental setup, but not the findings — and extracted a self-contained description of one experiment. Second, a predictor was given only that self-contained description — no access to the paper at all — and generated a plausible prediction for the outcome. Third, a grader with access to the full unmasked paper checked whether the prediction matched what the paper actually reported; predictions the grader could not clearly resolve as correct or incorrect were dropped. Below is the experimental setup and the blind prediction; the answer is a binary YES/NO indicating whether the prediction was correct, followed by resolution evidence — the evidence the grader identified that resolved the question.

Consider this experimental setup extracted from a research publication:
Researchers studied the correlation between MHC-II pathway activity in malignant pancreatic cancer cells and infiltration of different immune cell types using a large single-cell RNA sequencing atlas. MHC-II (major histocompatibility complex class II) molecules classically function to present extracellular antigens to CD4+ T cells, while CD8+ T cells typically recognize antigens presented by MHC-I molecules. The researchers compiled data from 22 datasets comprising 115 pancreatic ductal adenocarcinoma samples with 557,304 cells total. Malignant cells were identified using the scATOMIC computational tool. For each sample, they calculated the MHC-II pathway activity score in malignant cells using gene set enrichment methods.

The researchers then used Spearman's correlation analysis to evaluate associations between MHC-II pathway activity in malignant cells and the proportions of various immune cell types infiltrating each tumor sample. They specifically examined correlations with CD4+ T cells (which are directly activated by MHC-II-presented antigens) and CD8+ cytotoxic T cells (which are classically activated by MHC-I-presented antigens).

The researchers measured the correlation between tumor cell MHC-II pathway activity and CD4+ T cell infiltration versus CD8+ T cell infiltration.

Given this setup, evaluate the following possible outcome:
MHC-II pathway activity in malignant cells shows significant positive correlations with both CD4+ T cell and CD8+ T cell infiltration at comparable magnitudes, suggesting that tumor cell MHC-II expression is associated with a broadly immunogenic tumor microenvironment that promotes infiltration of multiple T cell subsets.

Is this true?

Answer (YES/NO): YES